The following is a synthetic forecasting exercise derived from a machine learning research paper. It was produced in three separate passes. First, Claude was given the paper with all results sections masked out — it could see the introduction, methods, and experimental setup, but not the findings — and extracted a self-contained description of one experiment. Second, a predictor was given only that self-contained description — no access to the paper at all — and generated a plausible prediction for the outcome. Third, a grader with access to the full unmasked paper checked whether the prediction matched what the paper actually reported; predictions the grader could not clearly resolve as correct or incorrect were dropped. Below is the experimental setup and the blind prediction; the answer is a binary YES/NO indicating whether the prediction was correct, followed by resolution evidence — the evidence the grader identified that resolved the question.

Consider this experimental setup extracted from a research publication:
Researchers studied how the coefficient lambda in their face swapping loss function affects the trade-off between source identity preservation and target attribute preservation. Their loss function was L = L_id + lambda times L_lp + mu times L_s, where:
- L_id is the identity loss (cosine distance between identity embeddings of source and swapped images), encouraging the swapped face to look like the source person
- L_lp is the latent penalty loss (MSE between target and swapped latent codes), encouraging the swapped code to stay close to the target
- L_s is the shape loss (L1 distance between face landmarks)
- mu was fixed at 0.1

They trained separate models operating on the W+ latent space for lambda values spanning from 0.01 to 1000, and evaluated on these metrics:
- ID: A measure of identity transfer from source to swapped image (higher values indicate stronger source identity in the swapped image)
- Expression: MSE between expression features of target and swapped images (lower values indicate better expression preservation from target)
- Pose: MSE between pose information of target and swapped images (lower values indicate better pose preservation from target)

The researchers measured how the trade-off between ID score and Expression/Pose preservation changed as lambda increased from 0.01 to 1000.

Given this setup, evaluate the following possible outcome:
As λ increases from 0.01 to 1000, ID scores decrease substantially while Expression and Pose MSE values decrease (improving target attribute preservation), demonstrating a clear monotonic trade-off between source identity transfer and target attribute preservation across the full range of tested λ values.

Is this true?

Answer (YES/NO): YES